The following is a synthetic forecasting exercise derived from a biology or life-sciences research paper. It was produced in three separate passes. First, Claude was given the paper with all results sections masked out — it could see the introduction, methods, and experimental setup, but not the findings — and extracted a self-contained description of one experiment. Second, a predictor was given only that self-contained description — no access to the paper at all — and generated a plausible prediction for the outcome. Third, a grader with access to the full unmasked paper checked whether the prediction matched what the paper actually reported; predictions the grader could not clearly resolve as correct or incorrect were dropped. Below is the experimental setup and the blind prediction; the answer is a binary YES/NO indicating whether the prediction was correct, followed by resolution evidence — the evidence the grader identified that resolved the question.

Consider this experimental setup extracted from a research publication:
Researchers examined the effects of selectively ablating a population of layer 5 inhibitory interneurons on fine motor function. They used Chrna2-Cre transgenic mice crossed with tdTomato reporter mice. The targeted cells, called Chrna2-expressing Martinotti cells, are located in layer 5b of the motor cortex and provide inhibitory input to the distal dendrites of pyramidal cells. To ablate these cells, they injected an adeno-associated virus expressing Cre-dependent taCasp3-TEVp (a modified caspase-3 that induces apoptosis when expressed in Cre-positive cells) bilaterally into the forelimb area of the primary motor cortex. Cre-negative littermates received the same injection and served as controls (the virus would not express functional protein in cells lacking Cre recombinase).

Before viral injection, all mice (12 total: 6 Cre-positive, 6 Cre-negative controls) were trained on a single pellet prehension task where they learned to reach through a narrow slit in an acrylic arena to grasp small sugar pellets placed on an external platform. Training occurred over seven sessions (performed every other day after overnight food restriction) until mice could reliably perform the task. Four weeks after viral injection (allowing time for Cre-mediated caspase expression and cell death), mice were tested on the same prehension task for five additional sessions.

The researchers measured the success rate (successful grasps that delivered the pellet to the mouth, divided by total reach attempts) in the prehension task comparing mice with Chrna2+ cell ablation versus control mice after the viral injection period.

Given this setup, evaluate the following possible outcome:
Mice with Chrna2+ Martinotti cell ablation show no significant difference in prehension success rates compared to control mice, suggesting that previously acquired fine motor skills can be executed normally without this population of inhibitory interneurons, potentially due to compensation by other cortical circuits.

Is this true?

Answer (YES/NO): NO